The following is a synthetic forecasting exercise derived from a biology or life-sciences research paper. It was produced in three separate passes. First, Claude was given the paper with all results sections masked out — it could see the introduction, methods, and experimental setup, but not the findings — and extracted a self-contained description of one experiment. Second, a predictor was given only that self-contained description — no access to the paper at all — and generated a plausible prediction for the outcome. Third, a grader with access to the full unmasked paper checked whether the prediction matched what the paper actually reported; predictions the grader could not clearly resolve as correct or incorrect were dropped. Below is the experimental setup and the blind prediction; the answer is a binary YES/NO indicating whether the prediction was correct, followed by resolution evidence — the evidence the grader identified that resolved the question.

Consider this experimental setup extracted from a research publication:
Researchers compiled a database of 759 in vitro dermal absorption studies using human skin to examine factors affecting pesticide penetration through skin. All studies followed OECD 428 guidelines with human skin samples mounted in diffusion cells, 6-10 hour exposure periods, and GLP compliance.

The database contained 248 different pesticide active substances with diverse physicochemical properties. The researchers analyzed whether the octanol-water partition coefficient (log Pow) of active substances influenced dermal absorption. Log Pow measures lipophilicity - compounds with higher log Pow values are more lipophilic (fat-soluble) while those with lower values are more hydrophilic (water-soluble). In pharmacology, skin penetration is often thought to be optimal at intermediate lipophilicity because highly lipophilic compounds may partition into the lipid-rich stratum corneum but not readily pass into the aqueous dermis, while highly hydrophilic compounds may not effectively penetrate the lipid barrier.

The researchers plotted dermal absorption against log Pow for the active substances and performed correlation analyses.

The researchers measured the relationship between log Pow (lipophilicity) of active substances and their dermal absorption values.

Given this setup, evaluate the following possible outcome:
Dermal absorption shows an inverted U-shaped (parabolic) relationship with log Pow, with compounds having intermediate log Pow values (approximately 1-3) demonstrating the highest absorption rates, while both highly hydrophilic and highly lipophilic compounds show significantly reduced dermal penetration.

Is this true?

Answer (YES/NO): NO